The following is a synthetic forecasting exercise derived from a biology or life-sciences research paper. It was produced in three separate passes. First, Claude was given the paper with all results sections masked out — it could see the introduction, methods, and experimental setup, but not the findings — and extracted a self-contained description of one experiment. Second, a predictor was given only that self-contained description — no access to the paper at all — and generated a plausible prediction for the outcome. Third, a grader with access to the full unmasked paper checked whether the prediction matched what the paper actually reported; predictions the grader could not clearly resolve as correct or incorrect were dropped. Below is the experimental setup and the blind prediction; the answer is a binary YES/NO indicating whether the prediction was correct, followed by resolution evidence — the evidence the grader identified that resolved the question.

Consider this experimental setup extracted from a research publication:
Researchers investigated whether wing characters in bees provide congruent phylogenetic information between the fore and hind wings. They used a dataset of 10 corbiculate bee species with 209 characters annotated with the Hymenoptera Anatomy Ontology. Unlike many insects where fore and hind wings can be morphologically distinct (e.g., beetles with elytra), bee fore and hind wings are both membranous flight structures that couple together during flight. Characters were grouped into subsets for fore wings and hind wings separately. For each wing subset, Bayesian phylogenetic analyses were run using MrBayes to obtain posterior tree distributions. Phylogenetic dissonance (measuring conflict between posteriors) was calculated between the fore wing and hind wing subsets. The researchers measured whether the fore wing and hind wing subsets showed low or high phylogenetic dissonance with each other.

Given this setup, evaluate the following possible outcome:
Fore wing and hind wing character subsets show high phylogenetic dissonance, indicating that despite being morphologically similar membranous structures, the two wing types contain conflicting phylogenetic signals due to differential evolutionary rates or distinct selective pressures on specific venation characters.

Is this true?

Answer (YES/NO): YES